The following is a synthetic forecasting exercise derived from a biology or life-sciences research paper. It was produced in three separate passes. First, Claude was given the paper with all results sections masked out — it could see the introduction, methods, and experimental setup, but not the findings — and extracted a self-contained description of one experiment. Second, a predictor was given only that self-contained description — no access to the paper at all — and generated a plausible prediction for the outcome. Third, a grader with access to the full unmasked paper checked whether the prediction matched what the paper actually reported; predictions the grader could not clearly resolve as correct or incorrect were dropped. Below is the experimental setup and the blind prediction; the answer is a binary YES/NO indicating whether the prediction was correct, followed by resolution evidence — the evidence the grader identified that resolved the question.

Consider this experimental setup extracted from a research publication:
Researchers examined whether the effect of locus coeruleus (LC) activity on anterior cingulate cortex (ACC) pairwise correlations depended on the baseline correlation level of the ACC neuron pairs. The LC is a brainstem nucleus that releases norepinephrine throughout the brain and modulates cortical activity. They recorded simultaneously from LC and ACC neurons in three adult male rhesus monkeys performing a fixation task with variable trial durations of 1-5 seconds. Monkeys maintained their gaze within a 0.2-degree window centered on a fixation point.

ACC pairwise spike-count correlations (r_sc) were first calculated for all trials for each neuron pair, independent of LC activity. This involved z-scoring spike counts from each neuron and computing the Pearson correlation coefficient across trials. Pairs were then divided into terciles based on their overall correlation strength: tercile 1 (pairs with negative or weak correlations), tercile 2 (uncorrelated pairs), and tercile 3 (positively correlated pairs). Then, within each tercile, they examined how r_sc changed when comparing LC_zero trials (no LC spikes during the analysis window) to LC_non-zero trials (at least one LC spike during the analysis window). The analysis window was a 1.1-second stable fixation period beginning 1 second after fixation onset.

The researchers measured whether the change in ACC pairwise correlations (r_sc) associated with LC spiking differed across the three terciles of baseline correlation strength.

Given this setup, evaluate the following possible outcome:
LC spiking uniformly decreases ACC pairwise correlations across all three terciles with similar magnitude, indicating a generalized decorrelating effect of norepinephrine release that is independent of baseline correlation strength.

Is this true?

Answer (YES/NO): NO